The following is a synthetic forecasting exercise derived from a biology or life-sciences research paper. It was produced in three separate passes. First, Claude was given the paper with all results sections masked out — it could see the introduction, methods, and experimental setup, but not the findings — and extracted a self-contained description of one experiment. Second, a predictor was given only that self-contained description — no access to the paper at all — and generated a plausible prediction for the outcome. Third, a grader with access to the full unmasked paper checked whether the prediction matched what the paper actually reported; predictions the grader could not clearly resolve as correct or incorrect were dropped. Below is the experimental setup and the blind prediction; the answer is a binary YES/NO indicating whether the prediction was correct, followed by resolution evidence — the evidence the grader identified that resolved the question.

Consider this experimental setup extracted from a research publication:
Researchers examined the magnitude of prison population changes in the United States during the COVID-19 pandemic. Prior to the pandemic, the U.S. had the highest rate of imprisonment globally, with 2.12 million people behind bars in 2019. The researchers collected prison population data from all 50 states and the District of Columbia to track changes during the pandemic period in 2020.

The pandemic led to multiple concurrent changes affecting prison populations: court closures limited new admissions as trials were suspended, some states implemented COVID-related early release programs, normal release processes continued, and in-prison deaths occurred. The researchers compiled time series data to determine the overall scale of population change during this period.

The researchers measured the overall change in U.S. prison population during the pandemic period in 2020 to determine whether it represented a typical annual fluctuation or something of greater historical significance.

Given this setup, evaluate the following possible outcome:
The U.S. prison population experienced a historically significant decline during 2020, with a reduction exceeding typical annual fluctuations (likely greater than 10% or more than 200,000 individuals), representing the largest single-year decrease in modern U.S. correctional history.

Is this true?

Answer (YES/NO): YES